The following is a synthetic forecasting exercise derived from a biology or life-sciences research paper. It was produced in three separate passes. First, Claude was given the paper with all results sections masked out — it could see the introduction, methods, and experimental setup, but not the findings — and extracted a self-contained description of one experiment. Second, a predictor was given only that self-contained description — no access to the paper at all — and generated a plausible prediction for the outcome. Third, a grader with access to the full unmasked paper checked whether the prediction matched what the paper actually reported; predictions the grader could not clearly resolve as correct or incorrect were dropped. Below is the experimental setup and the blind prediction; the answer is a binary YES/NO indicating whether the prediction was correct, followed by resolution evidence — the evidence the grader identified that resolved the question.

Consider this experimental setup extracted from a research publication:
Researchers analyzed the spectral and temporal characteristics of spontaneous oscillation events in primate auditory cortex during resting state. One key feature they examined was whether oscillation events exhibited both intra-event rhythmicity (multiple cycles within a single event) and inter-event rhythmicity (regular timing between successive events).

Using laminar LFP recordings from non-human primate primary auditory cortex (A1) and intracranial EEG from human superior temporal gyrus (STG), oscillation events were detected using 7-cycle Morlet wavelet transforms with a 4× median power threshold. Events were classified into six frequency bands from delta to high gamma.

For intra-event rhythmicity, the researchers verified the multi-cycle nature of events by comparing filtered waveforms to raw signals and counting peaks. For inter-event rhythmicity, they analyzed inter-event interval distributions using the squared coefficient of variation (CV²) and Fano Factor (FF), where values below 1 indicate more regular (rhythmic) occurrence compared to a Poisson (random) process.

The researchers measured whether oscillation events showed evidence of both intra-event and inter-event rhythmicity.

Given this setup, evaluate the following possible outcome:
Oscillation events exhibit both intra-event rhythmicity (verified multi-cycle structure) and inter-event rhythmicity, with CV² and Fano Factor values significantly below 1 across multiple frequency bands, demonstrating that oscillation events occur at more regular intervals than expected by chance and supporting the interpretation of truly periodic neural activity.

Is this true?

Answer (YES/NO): YES